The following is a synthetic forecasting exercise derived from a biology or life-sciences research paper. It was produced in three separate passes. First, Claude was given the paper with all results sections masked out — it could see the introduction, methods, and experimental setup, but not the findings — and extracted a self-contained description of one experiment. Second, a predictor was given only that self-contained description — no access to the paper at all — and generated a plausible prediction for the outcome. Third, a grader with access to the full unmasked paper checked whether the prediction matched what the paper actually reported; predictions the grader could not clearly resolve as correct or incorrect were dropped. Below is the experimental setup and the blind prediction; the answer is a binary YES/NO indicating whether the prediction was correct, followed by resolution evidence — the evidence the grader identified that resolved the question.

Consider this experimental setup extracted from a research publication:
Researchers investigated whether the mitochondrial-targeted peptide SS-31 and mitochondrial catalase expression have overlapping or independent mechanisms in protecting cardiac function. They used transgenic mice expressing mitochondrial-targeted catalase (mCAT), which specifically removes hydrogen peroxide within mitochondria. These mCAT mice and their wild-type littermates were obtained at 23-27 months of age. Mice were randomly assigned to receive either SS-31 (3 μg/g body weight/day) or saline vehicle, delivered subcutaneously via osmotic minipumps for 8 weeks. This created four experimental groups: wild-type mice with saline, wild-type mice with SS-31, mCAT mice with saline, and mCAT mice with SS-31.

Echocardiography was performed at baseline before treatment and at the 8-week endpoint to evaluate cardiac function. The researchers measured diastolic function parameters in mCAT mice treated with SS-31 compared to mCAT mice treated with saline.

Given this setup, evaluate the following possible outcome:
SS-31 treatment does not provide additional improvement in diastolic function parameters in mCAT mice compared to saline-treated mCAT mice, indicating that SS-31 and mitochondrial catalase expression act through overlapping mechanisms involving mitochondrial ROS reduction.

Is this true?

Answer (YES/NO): YES